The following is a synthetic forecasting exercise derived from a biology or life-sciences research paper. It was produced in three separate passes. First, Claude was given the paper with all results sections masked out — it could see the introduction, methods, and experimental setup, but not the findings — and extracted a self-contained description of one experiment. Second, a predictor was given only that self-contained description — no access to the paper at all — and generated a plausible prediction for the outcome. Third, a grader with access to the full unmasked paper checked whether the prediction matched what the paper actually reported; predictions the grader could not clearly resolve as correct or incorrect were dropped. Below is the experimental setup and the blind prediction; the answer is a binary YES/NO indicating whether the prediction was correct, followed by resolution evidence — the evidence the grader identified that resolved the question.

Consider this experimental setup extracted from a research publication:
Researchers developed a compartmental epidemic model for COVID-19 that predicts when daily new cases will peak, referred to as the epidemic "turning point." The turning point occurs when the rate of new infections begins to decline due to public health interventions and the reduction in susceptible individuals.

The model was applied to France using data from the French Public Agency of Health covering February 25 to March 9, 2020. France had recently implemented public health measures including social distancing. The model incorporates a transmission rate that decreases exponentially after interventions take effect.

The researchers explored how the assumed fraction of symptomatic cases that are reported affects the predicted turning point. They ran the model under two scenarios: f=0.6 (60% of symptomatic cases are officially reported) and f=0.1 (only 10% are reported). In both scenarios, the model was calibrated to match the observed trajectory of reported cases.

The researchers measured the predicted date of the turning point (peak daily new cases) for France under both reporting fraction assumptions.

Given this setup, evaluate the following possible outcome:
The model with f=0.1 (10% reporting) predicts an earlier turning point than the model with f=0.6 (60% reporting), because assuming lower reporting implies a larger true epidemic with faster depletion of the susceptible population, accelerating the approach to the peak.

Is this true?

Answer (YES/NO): NO